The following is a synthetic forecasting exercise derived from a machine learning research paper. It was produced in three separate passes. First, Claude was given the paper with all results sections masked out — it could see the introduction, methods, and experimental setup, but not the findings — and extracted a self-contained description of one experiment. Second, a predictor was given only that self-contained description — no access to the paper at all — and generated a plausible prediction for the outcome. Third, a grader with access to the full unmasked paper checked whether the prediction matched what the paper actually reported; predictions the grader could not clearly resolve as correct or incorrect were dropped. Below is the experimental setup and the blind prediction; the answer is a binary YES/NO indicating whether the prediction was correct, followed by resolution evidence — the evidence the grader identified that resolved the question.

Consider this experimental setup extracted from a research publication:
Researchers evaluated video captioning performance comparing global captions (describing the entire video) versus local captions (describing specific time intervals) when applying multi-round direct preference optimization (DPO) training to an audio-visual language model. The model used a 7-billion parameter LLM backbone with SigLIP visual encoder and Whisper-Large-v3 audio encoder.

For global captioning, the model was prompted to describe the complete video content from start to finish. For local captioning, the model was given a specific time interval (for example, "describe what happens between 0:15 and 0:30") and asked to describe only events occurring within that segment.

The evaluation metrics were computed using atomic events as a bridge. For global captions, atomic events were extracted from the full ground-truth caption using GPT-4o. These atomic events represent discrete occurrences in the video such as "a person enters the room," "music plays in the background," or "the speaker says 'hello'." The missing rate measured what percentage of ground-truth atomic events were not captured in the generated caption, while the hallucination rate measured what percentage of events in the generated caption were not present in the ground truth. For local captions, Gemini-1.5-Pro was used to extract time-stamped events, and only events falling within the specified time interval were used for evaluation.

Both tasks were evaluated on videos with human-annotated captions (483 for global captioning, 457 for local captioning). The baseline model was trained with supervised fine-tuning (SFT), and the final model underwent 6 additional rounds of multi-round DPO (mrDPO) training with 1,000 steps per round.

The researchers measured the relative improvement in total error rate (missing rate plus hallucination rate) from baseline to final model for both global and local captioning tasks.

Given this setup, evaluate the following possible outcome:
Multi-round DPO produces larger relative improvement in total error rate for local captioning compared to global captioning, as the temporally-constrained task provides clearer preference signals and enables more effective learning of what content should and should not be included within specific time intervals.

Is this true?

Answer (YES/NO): NO